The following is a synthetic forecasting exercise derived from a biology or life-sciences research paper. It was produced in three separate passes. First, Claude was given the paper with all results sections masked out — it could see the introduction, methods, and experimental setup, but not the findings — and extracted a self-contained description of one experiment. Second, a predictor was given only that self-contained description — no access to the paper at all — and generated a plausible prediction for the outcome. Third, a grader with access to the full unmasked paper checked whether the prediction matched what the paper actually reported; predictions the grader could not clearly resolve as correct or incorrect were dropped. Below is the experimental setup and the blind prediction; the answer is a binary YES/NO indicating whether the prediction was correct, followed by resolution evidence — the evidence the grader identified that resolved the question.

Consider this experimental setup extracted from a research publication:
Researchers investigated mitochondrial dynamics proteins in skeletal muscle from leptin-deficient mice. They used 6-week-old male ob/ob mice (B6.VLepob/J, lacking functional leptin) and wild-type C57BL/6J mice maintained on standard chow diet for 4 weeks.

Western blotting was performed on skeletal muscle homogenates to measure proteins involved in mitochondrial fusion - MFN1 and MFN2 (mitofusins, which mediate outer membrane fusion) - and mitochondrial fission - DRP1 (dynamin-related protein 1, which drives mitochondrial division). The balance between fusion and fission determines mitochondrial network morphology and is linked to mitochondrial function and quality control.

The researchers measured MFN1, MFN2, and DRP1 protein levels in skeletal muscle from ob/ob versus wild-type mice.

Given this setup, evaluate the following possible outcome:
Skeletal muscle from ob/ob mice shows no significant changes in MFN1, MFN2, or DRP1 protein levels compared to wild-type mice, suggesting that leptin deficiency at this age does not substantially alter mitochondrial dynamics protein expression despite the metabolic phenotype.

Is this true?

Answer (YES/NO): NO